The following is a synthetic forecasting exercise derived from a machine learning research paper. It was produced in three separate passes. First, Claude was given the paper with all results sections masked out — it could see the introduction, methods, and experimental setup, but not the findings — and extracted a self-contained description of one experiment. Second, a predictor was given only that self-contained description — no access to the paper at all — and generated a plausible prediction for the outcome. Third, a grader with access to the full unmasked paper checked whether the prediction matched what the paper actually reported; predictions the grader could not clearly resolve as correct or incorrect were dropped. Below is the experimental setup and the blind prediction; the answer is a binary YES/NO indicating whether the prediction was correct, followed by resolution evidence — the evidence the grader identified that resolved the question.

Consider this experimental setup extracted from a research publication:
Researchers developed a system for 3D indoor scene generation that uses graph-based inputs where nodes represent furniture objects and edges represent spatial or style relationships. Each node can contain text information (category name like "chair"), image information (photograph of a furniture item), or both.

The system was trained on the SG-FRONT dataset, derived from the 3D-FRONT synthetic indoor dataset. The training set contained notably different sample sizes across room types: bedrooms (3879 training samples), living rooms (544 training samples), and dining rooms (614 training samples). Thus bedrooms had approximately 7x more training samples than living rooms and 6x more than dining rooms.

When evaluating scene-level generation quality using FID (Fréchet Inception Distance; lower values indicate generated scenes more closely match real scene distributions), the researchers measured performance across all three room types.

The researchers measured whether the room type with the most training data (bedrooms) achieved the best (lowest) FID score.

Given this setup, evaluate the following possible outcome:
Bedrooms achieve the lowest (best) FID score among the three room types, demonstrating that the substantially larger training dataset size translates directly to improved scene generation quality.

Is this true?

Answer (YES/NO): YES